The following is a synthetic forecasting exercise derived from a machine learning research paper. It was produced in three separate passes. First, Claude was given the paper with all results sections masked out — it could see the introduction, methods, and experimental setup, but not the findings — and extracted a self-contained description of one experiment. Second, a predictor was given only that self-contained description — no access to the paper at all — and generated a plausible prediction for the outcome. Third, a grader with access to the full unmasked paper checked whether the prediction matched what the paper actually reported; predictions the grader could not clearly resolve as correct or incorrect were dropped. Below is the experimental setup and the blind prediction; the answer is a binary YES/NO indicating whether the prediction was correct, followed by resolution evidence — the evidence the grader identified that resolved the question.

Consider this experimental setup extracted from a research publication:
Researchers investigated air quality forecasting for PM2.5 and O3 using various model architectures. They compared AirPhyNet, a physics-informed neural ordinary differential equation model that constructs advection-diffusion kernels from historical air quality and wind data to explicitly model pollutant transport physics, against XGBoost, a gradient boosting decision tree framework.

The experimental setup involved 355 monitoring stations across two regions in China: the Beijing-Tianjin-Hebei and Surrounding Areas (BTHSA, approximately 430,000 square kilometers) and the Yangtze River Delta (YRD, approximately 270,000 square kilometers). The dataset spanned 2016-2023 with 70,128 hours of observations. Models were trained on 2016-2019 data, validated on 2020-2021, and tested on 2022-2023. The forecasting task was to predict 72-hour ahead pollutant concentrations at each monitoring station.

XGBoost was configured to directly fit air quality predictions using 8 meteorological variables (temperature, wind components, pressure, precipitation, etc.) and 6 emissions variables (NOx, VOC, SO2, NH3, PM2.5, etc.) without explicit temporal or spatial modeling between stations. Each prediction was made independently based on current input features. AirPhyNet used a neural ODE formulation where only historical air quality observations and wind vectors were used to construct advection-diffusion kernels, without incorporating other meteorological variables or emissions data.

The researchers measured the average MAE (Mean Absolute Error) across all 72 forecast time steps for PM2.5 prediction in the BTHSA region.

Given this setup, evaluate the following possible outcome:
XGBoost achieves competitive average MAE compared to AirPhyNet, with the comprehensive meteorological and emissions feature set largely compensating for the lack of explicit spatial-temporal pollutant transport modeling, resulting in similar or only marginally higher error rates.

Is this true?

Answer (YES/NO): NO